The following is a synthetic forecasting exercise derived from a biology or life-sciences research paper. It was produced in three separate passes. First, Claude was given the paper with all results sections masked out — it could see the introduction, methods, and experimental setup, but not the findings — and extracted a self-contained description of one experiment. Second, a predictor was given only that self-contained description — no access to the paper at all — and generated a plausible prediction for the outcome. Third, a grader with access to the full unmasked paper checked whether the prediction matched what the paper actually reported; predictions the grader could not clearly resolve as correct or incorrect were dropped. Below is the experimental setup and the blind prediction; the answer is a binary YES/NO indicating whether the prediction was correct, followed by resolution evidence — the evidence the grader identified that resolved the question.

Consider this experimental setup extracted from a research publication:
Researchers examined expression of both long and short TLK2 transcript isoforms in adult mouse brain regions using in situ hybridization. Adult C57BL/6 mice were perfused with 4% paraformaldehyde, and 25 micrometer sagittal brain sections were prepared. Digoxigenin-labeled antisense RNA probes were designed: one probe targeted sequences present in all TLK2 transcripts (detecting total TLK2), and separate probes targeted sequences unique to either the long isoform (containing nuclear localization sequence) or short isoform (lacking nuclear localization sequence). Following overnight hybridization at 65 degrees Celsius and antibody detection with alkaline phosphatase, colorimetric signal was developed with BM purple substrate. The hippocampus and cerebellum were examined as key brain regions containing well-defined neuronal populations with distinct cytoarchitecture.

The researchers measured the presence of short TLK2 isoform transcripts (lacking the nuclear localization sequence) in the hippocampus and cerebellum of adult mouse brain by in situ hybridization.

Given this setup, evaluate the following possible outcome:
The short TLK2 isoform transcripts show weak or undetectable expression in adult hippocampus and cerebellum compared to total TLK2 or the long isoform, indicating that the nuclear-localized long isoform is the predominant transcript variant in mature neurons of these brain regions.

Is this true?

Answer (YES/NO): NO